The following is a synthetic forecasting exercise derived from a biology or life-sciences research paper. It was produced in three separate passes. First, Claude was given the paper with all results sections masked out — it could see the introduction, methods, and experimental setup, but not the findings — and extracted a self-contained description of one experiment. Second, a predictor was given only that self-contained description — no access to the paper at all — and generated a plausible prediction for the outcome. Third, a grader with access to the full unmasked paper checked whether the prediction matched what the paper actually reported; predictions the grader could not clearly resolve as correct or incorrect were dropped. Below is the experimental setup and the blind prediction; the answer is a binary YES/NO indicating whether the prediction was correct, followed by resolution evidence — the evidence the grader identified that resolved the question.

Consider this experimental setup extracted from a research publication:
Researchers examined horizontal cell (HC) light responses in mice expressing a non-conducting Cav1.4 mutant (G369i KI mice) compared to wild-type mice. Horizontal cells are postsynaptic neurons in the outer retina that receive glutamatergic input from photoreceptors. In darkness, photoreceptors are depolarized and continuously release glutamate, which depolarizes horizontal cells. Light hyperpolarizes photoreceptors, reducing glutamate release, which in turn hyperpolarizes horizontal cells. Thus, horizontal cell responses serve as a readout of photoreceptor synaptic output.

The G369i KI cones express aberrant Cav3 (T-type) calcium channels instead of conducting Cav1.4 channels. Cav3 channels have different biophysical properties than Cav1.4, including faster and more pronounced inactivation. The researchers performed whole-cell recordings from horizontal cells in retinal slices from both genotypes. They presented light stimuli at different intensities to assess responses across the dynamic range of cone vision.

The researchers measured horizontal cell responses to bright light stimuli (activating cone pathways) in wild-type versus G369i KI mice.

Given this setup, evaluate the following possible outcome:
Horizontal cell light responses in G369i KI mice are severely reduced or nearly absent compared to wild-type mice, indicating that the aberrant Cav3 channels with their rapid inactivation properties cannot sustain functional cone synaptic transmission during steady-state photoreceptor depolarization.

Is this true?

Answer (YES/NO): NO